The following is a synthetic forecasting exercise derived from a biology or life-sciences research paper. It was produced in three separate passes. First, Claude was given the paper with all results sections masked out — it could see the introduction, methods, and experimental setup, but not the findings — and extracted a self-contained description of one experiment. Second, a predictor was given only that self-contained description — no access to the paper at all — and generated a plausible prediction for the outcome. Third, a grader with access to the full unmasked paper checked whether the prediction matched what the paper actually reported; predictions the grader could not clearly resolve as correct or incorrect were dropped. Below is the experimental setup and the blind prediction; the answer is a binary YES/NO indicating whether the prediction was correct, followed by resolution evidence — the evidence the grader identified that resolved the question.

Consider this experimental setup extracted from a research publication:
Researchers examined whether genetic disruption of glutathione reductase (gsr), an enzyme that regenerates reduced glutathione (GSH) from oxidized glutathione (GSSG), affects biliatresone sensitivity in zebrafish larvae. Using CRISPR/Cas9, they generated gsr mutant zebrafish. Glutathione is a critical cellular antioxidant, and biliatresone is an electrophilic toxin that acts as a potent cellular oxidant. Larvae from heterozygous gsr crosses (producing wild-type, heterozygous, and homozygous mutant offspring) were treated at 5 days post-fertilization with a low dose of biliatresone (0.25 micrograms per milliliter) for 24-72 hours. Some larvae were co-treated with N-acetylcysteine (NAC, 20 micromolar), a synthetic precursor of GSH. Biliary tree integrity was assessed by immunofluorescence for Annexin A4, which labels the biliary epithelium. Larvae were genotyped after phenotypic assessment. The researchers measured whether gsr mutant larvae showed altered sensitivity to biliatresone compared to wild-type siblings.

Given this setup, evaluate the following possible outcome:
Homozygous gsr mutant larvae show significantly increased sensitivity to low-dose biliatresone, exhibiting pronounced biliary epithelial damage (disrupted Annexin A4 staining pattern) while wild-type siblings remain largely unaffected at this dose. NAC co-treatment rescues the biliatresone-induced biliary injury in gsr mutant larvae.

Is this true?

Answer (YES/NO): NO